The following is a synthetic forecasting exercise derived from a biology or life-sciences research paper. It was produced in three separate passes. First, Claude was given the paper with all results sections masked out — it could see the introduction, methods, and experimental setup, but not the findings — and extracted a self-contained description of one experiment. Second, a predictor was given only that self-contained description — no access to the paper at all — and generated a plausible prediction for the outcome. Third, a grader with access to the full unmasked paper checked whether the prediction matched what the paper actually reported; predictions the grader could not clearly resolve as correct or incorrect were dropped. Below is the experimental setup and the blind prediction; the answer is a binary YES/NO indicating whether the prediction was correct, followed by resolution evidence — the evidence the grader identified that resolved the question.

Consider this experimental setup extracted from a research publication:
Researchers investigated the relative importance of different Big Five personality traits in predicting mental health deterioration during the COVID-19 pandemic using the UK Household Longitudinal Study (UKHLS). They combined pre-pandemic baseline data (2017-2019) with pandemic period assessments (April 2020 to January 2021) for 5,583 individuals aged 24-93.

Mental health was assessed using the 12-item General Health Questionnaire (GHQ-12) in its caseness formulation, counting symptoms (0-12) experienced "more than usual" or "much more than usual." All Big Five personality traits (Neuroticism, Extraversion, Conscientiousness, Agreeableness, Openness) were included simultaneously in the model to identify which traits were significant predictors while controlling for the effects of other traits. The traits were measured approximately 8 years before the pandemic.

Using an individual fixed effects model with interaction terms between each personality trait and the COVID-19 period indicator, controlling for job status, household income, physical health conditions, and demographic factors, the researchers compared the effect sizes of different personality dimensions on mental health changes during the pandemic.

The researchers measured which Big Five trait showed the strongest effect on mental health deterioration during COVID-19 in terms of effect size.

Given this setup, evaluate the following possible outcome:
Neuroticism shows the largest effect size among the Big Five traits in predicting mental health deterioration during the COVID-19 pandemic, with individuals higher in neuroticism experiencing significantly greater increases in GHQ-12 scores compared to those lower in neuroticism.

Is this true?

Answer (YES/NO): NO